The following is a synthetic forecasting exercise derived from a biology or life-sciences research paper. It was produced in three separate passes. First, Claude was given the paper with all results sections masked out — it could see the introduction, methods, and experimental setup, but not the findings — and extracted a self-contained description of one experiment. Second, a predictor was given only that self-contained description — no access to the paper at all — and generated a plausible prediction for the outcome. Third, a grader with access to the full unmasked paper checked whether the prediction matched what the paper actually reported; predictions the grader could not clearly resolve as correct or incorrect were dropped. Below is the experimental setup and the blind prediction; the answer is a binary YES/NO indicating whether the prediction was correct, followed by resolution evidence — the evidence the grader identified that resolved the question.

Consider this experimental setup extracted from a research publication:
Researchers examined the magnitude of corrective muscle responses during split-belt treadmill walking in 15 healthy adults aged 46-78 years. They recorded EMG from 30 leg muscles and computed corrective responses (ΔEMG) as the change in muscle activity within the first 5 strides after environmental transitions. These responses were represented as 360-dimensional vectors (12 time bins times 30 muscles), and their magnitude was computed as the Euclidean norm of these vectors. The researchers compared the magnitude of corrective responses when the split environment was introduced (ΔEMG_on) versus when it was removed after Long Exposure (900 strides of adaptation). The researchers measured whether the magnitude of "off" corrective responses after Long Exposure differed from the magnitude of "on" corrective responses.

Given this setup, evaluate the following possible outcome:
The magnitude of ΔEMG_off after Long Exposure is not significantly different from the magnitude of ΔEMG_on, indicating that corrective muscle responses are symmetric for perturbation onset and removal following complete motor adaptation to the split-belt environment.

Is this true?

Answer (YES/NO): NO